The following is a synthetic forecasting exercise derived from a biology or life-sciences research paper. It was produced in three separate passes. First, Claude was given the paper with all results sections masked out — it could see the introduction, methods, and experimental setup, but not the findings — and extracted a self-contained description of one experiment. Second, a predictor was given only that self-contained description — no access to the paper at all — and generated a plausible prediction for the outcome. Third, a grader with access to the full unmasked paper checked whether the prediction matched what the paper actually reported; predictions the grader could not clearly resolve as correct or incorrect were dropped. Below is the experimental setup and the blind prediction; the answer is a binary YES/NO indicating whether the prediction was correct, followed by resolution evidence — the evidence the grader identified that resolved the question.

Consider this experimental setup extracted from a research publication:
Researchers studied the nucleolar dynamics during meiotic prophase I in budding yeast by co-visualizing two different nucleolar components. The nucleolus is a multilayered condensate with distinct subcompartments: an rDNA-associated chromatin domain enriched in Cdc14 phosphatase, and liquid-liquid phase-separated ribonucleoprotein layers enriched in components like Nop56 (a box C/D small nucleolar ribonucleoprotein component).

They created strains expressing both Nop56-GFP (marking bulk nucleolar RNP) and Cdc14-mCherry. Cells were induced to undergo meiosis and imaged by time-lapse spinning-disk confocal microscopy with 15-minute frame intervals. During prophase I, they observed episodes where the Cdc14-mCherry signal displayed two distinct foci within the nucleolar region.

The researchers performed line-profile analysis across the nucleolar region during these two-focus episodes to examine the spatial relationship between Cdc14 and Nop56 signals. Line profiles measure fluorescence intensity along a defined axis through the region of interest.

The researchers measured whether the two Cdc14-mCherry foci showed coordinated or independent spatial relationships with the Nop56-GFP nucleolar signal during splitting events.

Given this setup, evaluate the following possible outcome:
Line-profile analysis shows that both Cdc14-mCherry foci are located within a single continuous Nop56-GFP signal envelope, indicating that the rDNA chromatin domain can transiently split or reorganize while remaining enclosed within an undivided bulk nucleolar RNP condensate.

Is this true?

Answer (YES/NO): YES